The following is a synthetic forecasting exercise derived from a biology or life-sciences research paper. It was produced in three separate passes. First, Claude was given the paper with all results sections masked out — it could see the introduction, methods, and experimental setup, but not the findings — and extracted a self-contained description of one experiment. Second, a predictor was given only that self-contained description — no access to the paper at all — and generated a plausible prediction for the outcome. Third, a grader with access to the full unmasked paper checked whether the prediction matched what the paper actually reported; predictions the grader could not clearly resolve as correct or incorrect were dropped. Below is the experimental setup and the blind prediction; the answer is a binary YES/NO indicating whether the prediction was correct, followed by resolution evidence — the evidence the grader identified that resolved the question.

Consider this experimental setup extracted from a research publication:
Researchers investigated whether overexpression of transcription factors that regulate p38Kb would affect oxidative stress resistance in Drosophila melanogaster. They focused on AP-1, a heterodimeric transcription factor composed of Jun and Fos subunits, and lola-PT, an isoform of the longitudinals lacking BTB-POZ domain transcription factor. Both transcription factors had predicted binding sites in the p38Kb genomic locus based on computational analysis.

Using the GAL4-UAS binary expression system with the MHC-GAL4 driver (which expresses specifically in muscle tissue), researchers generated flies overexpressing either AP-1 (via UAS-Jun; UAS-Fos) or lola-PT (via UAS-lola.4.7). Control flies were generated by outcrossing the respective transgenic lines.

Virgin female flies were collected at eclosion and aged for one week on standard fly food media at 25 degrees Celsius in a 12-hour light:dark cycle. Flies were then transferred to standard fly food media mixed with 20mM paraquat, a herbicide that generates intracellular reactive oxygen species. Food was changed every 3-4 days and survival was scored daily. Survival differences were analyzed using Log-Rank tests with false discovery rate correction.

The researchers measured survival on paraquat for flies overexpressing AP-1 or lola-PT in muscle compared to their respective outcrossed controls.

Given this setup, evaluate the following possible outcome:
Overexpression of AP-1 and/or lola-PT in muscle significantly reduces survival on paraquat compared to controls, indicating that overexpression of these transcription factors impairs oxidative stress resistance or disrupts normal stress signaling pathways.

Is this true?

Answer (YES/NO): NO